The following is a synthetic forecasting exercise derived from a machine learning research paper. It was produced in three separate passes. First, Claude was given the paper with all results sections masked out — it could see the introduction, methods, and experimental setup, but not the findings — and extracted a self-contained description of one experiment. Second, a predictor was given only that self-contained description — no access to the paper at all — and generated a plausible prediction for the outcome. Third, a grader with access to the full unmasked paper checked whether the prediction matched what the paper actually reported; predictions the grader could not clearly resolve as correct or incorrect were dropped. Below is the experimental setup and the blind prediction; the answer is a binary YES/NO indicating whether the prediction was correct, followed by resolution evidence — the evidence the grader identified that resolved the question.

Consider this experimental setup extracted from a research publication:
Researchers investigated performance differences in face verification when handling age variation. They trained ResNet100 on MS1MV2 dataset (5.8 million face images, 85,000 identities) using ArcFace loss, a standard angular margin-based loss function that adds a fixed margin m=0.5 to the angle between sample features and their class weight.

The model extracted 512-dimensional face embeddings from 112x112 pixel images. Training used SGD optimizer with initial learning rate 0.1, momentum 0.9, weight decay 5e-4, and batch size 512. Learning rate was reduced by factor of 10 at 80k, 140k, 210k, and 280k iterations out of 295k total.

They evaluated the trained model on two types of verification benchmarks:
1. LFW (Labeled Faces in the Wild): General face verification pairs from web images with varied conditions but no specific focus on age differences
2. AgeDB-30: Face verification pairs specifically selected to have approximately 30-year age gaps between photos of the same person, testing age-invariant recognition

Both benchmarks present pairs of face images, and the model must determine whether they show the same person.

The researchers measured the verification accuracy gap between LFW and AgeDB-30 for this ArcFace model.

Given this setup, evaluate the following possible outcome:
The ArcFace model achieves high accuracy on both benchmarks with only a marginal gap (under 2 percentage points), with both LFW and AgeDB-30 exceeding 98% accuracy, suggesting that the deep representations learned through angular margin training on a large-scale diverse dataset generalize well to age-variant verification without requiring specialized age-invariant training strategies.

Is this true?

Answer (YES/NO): YES